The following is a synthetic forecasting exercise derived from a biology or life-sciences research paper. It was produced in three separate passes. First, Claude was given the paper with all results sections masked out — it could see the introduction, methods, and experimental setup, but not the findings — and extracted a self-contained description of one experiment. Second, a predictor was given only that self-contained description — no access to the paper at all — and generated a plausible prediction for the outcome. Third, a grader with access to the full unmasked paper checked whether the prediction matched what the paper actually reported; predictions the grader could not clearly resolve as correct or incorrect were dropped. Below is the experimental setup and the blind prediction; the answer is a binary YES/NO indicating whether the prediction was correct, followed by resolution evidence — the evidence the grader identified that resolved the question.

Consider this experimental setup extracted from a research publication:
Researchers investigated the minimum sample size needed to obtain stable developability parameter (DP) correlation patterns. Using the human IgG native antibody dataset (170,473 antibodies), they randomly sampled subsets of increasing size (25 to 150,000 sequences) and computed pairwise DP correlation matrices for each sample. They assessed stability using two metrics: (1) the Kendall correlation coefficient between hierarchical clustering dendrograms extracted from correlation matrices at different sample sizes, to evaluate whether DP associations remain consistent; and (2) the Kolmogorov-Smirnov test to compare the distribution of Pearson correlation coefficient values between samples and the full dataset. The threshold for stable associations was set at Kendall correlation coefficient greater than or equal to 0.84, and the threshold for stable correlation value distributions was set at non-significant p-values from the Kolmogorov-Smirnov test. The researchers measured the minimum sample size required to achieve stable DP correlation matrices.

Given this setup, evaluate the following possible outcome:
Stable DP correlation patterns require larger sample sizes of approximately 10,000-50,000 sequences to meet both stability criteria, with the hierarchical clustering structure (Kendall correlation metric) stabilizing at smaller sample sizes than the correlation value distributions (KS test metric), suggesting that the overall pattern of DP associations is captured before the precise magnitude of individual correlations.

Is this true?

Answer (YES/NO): NO